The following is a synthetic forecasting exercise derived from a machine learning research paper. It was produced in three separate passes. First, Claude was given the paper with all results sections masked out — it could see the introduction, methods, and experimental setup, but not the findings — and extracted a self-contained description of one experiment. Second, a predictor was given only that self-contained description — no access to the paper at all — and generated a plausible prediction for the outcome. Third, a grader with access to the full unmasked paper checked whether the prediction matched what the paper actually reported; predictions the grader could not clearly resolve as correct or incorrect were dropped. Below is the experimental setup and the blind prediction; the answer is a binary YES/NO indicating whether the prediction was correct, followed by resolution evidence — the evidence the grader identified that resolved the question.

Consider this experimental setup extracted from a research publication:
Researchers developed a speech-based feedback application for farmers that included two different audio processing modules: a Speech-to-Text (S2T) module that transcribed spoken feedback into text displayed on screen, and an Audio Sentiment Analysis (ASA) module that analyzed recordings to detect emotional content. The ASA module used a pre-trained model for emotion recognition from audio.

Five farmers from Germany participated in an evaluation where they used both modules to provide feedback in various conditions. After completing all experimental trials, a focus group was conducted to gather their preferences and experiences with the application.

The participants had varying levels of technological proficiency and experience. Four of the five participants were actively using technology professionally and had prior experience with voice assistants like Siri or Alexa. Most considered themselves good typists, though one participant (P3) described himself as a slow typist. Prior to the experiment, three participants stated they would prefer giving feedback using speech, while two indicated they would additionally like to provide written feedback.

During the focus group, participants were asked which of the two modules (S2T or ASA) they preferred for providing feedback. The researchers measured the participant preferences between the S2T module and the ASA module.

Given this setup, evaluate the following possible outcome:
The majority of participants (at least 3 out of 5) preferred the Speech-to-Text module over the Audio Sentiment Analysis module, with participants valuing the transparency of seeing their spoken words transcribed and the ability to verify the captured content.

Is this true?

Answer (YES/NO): NO